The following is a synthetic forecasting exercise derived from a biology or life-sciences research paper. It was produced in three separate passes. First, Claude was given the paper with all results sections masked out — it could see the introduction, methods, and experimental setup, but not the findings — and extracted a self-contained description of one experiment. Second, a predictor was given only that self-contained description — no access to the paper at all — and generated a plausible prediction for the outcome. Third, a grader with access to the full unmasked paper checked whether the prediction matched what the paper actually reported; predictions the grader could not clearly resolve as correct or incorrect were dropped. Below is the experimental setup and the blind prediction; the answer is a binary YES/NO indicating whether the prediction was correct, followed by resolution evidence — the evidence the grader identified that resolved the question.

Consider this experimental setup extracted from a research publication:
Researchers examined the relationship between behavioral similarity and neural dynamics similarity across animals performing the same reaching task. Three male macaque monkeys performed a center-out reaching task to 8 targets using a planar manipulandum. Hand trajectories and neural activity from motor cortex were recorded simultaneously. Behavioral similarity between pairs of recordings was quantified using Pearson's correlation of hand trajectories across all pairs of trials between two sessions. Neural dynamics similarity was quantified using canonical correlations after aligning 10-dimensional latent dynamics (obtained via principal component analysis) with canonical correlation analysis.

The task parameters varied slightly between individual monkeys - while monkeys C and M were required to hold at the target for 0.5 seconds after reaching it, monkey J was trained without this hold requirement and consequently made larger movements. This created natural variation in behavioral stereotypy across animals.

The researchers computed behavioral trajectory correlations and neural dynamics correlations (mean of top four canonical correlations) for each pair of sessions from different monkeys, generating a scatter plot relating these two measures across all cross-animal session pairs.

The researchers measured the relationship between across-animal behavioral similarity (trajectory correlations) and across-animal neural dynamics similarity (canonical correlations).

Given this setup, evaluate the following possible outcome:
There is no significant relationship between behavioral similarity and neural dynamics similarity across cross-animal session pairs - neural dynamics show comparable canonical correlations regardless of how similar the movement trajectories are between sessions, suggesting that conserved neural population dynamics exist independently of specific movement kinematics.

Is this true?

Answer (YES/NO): NO